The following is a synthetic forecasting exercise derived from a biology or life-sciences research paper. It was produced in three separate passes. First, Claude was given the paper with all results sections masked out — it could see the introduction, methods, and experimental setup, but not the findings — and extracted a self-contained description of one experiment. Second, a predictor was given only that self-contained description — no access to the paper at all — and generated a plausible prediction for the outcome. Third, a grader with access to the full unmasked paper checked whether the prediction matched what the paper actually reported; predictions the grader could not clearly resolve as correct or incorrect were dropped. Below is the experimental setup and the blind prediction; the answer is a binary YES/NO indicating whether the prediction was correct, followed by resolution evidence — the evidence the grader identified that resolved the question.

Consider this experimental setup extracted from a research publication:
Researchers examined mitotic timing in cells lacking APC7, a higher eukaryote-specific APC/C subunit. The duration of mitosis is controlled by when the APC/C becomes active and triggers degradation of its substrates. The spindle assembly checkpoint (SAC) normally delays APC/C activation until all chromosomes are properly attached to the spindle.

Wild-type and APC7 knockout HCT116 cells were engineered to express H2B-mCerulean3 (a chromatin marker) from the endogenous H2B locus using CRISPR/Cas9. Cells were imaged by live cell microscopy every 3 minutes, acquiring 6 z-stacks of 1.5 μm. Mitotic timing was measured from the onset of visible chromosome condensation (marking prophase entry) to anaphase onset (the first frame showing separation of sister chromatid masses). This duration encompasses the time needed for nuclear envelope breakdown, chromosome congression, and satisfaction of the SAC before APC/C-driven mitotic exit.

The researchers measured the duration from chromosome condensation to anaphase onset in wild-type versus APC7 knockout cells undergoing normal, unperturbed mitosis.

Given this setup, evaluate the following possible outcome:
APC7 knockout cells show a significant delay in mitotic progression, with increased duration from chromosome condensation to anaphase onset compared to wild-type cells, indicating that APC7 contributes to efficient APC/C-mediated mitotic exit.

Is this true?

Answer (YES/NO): NO